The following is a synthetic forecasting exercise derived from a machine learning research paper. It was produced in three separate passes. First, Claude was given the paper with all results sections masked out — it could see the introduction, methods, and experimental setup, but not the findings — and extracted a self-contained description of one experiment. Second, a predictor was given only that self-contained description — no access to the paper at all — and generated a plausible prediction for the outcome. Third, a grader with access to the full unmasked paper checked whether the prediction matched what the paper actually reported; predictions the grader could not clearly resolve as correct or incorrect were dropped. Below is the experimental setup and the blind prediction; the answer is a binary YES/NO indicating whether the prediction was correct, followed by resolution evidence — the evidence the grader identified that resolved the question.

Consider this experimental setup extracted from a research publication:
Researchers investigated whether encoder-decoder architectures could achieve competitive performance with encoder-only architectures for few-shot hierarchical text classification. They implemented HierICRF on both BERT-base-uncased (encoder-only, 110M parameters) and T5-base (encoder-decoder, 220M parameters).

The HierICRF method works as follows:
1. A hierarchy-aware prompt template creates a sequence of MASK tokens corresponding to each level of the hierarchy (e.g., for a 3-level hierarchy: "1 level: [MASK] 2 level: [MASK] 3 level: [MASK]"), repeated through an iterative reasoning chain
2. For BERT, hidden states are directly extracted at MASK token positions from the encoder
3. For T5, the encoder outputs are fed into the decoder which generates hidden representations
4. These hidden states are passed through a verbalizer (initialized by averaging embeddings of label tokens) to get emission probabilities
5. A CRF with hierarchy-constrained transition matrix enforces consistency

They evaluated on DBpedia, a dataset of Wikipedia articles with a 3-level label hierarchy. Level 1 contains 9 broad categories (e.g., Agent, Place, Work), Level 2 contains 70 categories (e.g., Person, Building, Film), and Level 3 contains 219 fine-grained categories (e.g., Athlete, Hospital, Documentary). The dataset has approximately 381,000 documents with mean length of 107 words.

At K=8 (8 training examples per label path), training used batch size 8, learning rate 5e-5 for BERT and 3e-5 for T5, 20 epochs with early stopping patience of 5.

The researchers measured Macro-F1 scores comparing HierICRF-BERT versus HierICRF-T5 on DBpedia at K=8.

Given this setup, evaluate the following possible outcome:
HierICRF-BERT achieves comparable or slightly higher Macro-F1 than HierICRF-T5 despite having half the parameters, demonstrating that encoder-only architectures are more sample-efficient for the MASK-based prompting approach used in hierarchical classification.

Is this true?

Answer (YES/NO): YES